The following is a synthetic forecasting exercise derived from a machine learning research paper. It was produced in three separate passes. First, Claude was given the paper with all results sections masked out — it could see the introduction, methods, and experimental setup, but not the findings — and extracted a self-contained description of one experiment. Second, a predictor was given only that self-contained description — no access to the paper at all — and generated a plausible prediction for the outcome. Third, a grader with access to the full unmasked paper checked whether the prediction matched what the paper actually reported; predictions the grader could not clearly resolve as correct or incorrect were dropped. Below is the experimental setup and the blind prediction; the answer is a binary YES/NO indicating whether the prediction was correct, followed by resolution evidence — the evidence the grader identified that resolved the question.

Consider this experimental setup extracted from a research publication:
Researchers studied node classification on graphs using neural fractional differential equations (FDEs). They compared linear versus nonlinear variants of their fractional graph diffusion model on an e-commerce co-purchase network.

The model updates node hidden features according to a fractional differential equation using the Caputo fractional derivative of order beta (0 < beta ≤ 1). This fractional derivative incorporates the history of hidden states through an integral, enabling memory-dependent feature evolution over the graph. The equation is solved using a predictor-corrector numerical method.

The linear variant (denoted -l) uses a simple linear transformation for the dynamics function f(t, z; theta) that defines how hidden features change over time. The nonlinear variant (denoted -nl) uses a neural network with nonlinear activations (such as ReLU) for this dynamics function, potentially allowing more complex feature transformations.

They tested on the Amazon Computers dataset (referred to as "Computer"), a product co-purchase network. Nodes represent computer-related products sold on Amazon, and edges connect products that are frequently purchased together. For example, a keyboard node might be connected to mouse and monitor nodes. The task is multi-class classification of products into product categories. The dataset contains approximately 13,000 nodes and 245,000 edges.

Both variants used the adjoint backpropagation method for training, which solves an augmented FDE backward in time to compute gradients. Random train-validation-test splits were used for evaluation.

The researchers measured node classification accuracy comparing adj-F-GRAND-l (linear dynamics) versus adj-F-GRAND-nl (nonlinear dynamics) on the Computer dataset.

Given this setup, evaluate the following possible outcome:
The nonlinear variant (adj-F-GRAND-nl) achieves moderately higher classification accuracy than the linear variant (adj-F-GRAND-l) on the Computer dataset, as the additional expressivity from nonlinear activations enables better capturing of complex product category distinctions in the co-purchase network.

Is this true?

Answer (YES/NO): NO